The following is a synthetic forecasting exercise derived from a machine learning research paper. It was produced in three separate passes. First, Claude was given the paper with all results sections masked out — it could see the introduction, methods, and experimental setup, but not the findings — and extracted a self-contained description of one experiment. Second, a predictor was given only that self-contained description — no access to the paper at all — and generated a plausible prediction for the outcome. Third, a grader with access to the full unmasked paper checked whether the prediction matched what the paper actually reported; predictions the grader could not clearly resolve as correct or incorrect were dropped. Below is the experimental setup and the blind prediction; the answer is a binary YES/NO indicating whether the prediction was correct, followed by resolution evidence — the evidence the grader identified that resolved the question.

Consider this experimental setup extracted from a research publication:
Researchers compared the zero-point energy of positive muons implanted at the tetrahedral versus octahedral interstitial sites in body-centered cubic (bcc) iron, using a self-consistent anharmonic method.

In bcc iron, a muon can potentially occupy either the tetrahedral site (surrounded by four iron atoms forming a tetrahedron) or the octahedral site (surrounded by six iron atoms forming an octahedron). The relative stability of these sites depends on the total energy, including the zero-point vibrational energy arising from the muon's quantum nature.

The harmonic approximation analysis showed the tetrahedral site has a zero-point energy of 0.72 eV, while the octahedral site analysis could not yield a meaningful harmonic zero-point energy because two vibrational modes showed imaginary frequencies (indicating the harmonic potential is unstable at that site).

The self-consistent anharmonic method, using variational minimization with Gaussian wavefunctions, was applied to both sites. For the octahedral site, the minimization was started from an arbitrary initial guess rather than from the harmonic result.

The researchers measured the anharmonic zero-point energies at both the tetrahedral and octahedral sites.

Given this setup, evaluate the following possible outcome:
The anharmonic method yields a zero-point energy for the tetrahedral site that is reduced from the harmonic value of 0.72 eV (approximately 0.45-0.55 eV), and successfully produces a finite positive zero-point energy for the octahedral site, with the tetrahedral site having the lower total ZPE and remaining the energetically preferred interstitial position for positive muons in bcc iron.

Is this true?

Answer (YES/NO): NO